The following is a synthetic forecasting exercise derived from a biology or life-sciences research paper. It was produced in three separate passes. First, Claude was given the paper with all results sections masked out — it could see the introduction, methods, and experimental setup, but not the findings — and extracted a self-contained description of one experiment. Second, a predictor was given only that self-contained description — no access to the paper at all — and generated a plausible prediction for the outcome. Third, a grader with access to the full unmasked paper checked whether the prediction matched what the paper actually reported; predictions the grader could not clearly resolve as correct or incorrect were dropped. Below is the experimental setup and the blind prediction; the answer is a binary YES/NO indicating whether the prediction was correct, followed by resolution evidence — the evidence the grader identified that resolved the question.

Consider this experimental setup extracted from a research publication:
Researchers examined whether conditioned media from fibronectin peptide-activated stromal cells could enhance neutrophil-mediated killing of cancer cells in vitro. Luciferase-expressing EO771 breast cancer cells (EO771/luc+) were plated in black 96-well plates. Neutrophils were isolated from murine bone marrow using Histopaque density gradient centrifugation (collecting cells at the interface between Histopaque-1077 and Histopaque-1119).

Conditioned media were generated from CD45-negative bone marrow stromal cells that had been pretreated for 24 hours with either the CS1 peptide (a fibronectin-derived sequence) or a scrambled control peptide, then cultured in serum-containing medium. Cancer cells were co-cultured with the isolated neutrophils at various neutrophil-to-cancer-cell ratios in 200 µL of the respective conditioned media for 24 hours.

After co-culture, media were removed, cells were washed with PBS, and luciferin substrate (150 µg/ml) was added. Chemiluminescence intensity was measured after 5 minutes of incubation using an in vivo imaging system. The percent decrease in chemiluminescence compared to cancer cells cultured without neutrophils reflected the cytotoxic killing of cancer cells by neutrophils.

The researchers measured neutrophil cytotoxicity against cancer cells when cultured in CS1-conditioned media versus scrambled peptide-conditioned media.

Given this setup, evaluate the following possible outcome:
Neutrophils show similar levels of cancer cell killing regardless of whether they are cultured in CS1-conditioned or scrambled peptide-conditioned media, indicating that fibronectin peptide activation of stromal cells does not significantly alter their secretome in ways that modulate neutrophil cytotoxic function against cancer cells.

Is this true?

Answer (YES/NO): NO